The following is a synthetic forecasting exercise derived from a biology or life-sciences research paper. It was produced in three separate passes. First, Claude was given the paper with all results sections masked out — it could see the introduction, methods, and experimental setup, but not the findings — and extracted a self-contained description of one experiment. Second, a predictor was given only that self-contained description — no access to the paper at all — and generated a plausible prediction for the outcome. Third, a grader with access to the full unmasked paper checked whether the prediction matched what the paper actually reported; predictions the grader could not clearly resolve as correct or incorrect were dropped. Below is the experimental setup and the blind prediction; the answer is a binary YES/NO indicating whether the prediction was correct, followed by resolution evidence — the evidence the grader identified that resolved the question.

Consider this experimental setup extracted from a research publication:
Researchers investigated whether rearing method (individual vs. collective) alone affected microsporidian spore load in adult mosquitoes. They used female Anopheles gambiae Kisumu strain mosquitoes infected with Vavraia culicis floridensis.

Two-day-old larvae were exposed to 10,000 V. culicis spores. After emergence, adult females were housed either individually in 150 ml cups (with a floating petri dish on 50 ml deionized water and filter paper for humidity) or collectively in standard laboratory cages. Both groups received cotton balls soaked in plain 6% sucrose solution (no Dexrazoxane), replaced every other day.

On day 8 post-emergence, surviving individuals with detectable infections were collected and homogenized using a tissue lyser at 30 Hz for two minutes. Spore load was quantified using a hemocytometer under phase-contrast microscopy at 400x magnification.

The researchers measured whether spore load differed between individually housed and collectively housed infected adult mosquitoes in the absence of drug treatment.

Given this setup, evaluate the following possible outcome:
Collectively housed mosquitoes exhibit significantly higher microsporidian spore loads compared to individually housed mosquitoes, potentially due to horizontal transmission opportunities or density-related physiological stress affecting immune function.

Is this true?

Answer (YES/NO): NO